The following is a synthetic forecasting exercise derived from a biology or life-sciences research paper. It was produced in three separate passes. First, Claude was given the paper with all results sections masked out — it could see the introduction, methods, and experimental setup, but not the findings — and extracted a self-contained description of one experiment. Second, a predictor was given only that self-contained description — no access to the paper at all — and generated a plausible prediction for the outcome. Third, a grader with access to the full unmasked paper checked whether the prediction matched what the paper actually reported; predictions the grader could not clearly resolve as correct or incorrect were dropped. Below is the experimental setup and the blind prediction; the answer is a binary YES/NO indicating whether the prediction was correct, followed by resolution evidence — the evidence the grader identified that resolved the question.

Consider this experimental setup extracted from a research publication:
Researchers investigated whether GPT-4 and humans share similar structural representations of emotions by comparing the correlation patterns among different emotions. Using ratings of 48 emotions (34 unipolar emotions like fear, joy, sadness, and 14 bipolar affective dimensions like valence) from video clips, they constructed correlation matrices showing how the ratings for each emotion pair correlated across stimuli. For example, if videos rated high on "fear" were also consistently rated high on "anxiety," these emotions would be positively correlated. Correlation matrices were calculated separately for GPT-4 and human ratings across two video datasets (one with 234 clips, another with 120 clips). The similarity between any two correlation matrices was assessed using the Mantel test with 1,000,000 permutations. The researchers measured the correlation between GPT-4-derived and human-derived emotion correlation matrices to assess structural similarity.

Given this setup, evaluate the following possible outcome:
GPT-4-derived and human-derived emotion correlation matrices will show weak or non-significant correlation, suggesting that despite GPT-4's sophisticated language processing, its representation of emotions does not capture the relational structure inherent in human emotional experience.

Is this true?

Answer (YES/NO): NO